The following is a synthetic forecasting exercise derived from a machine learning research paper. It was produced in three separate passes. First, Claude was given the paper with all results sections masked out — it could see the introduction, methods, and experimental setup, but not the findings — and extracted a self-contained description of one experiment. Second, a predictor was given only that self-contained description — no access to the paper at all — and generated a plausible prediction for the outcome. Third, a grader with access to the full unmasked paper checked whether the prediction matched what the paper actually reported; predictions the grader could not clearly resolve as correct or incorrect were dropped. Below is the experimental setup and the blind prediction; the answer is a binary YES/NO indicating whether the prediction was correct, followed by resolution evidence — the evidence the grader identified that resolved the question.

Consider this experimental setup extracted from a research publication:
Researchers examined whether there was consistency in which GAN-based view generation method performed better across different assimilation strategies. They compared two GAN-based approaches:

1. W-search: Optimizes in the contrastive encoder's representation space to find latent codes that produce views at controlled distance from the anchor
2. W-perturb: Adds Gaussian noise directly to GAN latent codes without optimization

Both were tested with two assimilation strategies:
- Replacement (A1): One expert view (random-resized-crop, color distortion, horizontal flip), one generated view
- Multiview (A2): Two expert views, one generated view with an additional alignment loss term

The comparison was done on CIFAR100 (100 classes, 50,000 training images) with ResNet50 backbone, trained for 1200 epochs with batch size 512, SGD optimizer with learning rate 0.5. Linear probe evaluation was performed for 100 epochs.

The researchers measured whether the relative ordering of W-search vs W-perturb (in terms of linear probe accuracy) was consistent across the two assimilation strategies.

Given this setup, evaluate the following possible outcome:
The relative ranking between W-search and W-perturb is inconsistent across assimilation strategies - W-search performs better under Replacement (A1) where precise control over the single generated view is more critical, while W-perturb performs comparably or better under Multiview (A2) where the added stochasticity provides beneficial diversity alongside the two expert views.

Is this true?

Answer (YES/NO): YES